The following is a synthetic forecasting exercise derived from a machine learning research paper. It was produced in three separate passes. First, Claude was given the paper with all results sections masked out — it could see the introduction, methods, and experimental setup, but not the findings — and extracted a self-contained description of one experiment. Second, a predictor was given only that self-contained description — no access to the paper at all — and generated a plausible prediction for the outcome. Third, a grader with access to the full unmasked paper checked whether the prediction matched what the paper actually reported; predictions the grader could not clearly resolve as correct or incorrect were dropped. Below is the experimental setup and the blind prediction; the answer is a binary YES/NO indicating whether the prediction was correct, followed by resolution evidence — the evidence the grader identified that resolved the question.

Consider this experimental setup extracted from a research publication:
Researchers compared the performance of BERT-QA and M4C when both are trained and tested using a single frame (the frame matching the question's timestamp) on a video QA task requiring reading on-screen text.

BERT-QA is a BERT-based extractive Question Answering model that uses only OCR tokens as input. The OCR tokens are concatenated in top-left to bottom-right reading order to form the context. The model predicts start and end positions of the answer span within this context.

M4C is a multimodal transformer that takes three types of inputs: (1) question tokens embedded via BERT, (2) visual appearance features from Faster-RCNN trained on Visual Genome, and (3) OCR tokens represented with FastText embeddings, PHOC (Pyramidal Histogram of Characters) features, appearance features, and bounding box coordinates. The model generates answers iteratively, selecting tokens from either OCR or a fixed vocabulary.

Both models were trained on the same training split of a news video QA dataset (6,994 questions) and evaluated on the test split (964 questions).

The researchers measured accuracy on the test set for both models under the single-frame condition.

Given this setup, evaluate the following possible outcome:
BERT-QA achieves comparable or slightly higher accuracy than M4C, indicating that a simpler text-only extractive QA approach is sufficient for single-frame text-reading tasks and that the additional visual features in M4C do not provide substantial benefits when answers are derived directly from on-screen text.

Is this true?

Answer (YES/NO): YES